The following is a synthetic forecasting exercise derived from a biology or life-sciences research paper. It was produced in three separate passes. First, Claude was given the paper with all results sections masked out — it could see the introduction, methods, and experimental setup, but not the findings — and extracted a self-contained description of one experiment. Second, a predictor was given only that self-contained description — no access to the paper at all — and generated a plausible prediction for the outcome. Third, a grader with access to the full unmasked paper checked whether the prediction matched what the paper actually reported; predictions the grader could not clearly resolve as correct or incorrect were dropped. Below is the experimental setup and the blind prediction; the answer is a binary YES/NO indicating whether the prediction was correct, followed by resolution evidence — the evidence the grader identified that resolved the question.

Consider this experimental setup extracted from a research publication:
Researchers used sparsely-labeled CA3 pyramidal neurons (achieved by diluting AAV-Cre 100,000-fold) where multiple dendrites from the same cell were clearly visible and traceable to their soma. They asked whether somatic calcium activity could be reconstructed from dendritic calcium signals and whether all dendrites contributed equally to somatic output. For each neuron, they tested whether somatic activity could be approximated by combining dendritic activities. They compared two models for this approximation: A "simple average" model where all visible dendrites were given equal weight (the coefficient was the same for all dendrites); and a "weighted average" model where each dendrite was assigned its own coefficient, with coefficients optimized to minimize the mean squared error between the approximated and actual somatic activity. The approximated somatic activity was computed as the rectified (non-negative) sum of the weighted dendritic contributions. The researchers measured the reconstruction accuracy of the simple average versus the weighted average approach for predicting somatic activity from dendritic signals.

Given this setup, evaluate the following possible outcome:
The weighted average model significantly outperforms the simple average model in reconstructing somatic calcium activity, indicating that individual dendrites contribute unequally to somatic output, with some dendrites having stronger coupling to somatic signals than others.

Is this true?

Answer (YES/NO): NO